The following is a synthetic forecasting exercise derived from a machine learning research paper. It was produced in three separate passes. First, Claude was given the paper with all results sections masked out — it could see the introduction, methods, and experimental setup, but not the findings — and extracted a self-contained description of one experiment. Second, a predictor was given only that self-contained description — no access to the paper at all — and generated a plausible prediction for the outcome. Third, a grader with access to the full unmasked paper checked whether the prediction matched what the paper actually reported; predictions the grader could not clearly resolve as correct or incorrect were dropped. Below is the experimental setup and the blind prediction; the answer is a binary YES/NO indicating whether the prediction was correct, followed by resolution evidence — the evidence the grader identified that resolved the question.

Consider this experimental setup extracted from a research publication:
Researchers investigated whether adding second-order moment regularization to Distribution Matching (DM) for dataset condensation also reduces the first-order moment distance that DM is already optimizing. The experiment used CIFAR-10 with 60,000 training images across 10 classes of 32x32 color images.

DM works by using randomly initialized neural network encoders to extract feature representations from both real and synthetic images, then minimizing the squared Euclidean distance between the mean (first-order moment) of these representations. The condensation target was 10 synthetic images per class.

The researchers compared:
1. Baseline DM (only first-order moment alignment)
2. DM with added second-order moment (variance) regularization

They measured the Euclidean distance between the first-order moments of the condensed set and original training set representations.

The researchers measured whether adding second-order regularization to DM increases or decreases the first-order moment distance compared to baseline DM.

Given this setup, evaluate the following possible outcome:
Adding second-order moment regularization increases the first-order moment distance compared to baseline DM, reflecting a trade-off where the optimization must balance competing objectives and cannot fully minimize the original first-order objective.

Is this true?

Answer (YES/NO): NO